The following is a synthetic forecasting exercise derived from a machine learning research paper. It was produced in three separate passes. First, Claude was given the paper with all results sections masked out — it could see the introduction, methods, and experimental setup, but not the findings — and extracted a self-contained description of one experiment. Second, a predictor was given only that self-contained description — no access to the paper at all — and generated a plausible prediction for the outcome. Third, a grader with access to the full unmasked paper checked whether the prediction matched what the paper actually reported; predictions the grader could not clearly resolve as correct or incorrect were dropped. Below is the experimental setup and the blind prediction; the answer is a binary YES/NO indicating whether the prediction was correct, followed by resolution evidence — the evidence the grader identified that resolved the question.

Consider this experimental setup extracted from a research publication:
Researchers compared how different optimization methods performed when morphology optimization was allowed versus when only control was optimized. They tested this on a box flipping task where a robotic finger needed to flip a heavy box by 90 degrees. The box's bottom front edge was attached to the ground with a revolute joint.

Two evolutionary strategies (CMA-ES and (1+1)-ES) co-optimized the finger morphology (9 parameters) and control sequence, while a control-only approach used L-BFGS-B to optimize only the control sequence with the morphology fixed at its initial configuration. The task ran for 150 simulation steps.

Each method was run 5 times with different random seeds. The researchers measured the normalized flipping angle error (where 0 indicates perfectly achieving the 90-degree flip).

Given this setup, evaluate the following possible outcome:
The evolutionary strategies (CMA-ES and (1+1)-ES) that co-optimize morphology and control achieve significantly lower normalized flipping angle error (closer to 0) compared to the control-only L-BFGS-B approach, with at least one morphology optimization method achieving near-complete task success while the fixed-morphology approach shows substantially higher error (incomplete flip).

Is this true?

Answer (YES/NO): YES